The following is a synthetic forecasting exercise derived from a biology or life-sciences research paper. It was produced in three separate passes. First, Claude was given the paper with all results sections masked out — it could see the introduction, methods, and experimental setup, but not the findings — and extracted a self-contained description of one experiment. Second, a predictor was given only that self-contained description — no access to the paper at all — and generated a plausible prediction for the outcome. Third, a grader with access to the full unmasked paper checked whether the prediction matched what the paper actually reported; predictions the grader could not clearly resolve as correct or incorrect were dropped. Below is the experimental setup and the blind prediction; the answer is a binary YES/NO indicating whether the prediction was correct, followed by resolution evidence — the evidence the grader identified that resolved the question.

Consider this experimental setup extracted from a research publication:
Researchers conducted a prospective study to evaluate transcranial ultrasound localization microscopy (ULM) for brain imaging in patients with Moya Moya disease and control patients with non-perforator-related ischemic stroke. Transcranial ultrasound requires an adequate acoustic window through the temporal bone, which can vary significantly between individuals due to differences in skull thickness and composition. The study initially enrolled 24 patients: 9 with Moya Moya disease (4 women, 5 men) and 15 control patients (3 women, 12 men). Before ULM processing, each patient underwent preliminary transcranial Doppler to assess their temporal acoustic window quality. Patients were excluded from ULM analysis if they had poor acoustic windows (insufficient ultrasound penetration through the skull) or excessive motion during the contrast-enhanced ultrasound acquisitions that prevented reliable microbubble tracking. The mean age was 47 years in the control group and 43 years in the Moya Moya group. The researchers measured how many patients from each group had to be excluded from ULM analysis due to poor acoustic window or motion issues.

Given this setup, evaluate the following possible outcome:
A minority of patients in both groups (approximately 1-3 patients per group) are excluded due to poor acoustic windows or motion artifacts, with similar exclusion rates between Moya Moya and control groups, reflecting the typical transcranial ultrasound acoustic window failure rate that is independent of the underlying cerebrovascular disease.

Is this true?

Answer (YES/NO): NO